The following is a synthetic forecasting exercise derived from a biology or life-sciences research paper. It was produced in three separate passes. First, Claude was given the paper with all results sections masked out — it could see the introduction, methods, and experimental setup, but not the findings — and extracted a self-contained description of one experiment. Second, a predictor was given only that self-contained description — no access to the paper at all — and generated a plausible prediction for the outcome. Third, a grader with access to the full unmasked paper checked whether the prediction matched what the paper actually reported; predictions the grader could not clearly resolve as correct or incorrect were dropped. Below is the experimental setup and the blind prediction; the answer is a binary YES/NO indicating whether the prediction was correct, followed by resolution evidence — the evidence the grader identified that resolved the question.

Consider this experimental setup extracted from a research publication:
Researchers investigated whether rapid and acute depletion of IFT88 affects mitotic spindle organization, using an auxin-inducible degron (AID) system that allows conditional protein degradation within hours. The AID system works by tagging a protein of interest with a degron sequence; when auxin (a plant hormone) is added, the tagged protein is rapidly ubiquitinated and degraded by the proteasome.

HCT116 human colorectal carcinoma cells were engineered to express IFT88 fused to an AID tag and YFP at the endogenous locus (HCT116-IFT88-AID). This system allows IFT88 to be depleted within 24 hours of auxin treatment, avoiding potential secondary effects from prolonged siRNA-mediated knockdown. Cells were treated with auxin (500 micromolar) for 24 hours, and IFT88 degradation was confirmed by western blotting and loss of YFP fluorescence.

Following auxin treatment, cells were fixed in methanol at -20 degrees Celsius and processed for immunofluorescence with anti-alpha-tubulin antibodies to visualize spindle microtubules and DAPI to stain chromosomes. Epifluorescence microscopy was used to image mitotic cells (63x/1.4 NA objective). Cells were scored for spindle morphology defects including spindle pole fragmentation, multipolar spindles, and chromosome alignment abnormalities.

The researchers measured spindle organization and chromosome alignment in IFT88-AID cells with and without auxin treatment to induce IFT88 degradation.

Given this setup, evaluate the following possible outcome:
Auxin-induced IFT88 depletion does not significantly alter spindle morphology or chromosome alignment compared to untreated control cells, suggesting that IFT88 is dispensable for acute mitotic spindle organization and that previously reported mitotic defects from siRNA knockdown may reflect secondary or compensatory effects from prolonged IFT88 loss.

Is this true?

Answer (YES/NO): NO